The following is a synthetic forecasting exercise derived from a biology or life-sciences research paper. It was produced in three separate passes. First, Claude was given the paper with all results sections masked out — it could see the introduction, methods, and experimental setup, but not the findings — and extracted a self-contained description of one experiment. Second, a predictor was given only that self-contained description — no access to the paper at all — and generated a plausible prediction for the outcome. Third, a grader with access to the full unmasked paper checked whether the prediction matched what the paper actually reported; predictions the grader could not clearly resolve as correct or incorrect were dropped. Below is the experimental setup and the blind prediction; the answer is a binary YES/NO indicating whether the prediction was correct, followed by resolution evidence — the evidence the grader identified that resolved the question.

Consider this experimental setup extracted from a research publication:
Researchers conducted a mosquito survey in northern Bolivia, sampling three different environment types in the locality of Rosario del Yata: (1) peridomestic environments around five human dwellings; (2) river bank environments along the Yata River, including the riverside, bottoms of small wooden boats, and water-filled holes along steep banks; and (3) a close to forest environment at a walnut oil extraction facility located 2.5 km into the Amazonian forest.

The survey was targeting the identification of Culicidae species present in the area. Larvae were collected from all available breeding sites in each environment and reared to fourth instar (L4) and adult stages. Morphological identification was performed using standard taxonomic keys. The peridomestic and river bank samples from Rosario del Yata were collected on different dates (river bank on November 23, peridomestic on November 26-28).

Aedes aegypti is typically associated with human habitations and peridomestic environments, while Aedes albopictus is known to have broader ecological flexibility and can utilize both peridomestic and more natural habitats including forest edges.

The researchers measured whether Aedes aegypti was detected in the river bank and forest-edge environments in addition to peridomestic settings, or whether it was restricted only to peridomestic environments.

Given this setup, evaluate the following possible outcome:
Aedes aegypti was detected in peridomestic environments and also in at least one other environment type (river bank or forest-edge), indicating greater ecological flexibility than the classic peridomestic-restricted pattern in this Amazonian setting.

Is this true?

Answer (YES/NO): NO